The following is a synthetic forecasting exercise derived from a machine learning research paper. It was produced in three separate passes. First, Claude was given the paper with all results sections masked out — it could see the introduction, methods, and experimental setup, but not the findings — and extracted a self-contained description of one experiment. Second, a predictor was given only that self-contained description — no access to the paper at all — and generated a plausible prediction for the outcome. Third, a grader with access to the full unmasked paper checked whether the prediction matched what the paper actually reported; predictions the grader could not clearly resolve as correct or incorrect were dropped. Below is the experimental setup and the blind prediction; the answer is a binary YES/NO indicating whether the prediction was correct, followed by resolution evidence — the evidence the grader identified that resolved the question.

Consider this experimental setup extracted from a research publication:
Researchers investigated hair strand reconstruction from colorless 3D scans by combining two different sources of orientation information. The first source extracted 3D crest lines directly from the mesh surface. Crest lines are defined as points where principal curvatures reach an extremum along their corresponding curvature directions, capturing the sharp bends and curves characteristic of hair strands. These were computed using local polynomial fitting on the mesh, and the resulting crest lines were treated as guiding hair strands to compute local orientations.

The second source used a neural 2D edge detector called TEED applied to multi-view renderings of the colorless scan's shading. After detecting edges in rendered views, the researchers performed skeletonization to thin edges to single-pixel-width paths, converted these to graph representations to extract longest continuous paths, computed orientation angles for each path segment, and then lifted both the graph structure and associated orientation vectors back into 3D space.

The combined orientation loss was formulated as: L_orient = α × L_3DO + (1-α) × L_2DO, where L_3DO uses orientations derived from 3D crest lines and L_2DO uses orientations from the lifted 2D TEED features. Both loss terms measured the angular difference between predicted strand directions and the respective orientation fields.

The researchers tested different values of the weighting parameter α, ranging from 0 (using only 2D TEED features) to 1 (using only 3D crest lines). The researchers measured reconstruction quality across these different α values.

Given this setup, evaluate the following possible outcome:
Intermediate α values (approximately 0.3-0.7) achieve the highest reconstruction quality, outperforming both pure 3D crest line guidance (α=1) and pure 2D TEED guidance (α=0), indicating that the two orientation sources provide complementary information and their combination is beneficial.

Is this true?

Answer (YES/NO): YES